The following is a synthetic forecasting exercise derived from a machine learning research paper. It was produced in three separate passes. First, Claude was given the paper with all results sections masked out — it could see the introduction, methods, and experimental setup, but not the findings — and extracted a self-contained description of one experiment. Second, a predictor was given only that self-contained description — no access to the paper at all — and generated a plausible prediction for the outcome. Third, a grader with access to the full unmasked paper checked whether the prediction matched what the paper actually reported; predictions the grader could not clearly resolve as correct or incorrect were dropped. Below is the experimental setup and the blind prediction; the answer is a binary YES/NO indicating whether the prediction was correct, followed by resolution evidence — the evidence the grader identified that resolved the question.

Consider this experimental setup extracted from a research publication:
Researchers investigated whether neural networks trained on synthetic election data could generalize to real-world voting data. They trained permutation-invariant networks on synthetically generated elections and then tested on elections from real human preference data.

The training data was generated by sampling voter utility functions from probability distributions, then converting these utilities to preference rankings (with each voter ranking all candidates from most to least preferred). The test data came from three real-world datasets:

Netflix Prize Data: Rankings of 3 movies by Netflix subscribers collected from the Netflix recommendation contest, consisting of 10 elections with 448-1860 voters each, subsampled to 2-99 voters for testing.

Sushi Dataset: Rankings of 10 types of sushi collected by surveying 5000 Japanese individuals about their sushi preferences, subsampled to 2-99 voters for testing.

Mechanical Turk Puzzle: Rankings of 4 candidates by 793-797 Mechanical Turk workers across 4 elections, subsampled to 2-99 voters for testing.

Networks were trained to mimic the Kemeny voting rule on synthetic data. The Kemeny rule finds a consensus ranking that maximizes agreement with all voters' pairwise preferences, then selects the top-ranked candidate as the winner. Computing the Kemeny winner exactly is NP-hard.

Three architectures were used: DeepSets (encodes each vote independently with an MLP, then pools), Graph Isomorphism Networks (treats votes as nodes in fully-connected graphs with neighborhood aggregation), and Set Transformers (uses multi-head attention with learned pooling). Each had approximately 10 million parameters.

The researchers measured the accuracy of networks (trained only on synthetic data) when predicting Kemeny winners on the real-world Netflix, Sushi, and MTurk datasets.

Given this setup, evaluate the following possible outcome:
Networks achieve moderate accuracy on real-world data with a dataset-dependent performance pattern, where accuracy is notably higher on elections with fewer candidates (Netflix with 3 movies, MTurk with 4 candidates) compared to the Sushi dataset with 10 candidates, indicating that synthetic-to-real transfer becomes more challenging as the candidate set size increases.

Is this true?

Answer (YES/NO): NO